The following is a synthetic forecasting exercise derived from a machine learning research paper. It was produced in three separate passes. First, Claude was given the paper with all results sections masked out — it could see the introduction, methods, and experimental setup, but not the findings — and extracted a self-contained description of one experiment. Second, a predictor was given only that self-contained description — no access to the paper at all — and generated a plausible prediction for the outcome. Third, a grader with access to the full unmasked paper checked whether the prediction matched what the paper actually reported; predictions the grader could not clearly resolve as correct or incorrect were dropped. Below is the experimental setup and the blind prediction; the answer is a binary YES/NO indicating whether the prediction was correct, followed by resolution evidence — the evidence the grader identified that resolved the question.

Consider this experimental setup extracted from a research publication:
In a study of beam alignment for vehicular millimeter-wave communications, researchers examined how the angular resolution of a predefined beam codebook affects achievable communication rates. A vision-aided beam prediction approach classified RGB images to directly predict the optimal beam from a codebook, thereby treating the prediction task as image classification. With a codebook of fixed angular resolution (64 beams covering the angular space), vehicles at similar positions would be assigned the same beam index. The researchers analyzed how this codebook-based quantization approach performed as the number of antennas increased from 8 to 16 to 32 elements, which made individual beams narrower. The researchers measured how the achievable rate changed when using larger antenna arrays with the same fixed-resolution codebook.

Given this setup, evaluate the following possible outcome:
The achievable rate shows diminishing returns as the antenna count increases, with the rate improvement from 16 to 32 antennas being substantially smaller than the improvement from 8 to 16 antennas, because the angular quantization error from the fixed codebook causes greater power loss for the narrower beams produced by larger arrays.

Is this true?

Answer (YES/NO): NO